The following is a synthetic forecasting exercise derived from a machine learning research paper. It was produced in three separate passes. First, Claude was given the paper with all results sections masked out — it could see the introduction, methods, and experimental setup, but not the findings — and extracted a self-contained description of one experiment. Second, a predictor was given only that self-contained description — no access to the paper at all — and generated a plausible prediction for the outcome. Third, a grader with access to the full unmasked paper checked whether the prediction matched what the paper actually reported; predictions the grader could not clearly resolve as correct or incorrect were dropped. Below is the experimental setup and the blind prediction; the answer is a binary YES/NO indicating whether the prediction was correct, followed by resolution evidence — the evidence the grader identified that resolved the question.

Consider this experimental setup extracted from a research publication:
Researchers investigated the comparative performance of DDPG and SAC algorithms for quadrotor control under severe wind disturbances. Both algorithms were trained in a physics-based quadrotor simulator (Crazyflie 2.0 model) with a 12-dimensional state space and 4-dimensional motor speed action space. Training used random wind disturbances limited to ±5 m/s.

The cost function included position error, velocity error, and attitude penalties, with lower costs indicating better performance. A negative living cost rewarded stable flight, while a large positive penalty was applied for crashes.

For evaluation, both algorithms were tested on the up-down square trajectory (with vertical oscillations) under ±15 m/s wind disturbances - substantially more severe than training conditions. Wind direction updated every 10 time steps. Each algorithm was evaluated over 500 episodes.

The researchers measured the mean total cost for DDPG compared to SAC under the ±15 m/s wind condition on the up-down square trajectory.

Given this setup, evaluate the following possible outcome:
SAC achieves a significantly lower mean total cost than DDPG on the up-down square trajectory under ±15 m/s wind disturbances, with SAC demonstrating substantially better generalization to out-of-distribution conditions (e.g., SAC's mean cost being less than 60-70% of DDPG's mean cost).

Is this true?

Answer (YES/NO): NO